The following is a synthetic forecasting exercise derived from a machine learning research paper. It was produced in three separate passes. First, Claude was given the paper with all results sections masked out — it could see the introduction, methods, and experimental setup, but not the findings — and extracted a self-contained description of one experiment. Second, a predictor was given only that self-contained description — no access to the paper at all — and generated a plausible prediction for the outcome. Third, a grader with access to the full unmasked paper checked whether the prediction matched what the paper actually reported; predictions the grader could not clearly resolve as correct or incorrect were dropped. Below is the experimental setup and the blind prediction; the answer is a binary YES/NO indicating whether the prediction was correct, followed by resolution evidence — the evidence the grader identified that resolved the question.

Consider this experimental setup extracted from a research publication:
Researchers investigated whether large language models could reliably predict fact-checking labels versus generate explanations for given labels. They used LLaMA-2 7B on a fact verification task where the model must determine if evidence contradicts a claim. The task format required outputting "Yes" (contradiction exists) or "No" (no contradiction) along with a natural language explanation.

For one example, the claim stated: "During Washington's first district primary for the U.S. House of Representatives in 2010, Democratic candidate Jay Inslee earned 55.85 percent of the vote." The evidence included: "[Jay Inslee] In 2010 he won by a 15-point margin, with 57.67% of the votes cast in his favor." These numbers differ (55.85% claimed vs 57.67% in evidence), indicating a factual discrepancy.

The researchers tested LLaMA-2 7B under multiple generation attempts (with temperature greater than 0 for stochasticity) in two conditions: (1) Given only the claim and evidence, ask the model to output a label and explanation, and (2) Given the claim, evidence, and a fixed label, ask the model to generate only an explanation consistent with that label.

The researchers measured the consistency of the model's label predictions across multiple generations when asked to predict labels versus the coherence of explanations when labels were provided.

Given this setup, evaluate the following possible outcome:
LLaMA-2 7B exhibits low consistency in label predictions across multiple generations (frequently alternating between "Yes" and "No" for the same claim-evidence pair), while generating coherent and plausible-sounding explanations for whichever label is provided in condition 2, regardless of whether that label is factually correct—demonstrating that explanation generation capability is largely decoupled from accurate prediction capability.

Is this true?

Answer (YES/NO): YES